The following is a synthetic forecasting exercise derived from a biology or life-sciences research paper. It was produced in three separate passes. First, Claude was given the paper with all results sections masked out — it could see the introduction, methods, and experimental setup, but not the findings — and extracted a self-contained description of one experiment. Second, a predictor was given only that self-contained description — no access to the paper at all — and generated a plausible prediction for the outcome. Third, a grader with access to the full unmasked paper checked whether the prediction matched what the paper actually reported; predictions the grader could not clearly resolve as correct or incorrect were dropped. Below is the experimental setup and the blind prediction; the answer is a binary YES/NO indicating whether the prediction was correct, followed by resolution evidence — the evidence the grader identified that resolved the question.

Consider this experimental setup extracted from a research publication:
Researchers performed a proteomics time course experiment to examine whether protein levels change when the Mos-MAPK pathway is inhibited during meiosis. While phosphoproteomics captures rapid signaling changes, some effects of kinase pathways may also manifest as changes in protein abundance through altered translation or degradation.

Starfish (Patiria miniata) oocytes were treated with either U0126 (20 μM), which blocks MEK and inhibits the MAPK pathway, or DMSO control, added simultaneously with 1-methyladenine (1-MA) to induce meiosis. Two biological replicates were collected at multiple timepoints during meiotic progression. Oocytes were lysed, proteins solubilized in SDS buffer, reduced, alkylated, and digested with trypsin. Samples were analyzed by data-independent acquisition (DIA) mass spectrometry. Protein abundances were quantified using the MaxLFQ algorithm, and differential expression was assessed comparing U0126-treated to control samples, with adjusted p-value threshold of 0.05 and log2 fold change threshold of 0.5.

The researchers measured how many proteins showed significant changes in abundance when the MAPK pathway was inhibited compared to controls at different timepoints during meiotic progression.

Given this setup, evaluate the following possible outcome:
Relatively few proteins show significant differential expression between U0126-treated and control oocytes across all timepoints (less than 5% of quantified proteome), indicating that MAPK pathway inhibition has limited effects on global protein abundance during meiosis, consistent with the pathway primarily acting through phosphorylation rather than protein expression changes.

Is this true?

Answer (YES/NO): YES